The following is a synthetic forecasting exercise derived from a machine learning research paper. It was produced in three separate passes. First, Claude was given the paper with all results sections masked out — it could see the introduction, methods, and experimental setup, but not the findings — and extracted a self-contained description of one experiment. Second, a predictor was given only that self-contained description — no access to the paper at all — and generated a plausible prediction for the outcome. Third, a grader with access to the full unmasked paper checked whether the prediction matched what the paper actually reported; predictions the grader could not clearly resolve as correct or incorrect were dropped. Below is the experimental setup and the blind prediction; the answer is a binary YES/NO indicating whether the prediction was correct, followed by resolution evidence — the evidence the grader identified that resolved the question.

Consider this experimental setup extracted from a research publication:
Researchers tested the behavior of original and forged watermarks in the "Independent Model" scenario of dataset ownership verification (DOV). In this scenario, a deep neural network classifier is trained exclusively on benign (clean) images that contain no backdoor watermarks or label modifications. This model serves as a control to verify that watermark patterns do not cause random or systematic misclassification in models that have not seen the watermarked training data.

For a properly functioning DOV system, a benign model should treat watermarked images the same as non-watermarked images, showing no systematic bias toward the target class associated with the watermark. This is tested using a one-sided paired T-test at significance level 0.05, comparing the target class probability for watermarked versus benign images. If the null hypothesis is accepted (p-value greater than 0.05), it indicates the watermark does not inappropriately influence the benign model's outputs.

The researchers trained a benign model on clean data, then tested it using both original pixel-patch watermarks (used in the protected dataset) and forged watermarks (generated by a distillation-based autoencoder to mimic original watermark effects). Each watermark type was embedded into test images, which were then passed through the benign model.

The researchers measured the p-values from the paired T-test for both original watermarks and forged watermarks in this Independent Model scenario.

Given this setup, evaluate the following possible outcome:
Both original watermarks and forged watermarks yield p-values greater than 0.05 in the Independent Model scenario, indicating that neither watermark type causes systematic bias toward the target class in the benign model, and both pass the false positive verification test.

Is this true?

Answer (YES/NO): YES